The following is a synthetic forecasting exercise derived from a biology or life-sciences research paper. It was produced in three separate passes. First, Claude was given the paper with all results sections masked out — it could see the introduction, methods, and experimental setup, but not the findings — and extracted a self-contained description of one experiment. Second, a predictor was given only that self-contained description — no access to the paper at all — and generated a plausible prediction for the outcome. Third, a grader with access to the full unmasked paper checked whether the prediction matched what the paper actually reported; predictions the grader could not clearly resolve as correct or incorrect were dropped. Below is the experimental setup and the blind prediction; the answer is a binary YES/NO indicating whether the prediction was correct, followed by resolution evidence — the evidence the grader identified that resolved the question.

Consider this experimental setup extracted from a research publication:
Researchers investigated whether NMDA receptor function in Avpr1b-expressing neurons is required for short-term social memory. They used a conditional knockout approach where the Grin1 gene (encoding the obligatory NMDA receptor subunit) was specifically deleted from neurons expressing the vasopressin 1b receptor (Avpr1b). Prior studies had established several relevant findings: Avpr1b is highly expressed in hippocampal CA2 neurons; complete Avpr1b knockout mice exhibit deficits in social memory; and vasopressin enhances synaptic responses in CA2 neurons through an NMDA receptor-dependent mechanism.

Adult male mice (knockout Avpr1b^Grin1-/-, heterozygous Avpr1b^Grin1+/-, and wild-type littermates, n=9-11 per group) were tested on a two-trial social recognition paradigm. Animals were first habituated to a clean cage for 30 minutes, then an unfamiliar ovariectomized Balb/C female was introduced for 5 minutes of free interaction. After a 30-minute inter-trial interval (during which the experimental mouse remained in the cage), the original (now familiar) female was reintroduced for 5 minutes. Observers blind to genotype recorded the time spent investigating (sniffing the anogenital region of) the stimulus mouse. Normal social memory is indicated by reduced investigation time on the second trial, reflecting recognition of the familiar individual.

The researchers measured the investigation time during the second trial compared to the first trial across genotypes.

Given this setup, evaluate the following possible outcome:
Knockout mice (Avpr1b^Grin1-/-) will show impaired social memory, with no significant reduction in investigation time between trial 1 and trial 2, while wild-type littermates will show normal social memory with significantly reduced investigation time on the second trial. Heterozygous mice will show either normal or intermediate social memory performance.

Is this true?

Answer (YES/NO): NO